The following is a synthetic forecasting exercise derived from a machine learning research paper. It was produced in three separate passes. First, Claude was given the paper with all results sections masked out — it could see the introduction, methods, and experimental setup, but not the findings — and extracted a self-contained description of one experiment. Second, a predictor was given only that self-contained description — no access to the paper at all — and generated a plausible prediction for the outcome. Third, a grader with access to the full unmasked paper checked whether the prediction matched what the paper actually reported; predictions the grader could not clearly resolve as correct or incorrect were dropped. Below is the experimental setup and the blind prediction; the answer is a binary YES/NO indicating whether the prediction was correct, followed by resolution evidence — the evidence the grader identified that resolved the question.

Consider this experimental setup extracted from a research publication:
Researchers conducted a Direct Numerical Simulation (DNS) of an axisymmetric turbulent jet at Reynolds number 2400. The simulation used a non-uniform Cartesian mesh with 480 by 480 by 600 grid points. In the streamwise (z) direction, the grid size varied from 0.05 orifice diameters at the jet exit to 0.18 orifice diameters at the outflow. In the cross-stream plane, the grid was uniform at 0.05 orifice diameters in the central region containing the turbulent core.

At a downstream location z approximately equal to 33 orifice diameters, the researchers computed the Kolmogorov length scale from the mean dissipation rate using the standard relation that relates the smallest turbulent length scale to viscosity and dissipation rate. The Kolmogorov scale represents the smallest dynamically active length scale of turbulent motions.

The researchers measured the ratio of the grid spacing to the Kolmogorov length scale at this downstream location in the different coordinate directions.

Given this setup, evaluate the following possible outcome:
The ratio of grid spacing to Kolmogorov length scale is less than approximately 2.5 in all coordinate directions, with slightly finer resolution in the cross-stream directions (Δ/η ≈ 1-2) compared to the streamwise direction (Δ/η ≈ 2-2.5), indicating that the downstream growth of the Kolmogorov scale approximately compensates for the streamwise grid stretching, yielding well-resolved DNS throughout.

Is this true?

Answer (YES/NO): NO